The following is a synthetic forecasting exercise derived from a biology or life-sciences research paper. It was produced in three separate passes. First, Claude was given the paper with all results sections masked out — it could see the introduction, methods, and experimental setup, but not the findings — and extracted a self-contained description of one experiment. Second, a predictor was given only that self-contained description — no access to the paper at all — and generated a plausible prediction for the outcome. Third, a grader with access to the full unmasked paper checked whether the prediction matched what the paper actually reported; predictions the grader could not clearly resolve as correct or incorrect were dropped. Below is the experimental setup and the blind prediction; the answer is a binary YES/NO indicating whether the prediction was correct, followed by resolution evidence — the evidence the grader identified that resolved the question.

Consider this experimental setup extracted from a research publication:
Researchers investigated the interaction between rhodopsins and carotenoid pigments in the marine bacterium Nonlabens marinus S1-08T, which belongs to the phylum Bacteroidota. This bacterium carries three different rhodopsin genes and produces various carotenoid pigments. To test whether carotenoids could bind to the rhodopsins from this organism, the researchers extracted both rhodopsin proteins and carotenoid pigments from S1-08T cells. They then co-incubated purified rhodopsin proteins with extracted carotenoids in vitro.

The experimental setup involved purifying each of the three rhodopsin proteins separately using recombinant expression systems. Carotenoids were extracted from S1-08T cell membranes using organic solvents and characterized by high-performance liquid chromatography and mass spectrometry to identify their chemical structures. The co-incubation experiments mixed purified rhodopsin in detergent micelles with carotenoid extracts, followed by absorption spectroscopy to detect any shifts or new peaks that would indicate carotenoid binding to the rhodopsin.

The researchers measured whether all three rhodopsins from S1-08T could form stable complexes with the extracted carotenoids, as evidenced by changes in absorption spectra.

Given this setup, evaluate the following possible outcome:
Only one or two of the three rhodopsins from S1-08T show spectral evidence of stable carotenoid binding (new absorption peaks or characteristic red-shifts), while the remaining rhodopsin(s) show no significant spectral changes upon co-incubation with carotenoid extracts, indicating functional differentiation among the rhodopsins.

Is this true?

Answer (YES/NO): NO